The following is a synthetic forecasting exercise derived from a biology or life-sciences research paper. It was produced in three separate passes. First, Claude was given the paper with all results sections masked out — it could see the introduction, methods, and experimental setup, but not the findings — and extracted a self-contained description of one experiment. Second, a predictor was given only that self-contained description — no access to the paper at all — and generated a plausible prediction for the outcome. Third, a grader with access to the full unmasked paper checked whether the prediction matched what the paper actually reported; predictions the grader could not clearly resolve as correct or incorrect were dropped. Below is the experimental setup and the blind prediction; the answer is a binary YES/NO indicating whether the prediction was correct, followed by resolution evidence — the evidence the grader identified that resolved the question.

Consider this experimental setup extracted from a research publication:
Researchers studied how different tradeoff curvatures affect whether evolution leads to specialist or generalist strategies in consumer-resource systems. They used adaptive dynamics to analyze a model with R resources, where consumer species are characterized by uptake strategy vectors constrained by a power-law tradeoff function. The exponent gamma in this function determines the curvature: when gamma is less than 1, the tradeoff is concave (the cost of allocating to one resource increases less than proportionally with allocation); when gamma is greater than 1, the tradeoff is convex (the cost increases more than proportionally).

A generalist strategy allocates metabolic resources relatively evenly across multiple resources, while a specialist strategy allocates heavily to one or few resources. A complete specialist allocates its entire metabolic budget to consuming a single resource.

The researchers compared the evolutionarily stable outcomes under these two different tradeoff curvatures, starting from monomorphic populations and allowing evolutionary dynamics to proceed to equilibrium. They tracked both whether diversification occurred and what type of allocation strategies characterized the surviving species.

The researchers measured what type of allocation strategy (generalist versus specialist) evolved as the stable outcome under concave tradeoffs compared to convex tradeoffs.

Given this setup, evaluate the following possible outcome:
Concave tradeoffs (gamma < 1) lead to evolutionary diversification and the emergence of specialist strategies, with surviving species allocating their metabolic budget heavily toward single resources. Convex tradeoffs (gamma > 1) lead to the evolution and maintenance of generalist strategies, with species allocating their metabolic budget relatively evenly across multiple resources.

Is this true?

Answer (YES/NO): YES